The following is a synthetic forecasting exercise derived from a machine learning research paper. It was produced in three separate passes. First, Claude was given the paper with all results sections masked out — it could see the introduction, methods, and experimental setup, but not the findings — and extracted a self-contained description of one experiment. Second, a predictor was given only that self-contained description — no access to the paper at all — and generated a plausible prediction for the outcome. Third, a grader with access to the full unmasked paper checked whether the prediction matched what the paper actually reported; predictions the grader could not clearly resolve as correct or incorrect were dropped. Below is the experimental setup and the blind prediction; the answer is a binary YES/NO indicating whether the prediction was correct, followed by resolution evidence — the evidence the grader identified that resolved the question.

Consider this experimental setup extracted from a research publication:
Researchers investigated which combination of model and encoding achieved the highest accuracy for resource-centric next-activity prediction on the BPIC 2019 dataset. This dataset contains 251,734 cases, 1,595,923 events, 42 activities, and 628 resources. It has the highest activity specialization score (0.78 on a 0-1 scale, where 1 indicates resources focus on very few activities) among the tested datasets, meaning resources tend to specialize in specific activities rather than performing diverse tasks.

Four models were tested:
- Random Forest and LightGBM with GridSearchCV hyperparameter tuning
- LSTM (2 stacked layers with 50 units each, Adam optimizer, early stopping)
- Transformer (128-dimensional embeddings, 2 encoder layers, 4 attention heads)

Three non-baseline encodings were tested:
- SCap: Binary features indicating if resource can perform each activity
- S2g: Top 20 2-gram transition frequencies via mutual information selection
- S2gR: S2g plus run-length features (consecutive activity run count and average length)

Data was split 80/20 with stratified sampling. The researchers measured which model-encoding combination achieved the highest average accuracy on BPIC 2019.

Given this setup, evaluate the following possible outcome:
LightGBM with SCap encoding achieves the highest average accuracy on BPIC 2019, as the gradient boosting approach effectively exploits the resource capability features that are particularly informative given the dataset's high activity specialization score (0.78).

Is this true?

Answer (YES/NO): NO